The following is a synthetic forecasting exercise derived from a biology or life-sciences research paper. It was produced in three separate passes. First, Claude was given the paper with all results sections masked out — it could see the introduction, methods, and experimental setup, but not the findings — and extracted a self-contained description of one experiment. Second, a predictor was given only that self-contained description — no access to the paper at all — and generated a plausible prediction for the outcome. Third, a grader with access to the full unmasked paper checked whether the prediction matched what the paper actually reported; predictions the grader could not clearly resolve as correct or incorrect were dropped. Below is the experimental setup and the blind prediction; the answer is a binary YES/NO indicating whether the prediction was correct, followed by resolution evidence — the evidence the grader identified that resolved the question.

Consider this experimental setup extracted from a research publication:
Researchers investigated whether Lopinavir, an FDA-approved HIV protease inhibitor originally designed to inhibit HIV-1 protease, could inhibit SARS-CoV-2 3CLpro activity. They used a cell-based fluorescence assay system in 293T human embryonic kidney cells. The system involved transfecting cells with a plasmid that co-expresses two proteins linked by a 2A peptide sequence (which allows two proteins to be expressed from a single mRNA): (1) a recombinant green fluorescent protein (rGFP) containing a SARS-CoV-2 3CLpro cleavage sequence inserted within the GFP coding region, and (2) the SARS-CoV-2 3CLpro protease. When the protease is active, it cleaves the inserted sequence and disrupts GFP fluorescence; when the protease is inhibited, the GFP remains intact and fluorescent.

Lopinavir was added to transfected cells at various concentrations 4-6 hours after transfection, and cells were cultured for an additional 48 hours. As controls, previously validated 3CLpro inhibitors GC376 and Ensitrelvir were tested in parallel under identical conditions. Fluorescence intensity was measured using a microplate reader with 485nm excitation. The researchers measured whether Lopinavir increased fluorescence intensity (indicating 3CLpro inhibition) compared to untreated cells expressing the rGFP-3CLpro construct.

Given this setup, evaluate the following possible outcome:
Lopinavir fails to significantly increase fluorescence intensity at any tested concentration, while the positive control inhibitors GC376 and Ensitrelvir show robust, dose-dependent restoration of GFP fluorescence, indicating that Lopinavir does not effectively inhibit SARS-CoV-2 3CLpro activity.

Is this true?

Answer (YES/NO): YES